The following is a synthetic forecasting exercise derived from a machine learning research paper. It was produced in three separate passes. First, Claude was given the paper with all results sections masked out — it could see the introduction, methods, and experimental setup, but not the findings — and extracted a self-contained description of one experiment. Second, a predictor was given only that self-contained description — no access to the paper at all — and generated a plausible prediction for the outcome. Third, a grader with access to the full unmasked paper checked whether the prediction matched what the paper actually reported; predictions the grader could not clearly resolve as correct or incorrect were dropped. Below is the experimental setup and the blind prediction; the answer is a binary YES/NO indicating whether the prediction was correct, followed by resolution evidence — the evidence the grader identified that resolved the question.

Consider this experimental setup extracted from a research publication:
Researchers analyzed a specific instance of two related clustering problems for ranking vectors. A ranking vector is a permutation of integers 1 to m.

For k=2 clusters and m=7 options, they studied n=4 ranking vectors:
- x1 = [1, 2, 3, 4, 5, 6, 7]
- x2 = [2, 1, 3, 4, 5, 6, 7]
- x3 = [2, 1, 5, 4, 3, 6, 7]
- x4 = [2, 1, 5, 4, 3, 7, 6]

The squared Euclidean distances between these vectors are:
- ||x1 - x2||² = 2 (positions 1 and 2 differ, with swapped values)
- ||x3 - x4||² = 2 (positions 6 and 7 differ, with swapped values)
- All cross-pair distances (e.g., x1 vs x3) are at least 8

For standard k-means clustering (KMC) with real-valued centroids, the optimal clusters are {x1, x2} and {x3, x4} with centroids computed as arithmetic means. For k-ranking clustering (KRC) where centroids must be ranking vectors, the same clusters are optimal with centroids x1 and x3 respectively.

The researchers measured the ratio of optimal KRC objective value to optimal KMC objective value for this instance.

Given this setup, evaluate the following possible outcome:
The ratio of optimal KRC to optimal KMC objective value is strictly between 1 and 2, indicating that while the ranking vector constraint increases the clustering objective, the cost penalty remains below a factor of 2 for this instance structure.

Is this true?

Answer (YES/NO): NO